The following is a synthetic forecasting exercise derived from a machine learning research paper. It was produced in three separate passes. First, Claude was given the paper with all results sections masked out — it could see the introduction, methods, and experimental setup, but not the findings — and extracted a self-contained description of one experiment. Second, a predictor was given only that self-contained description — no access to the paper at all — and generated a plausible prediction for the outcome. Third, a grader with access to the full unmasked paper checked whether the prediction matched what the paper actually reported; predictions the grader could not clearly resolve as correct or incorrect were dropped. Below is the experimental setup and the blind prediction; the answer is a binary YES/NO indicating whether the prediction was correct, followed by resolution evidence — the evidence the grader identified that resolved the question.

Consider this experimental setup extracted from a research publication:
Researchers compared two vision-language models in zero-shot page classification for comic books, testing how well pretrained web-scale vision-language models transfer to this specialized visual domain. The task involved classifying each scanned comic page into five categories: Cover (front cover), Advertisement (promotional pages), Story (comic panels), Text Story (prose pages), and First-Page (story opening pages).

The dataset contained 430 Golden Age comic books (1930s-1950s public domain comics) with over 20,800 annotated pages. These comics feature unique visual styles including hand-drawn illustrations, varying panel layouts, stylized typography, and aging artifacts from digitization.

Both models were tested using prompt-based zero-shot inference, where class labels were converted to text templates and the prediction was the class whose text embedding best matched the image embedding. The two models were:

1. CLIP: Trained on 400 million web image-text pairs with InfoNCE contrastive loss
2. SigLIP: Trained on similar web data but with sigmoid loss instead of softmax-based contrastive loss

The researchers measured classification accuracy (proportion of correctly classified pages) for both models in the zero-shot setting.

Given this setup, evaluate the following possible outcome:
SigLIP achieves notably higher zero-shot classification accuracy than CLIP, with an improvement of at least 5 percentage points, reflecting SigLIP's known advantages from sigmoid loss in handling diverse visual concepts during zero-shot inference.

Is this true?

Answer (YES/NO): NO